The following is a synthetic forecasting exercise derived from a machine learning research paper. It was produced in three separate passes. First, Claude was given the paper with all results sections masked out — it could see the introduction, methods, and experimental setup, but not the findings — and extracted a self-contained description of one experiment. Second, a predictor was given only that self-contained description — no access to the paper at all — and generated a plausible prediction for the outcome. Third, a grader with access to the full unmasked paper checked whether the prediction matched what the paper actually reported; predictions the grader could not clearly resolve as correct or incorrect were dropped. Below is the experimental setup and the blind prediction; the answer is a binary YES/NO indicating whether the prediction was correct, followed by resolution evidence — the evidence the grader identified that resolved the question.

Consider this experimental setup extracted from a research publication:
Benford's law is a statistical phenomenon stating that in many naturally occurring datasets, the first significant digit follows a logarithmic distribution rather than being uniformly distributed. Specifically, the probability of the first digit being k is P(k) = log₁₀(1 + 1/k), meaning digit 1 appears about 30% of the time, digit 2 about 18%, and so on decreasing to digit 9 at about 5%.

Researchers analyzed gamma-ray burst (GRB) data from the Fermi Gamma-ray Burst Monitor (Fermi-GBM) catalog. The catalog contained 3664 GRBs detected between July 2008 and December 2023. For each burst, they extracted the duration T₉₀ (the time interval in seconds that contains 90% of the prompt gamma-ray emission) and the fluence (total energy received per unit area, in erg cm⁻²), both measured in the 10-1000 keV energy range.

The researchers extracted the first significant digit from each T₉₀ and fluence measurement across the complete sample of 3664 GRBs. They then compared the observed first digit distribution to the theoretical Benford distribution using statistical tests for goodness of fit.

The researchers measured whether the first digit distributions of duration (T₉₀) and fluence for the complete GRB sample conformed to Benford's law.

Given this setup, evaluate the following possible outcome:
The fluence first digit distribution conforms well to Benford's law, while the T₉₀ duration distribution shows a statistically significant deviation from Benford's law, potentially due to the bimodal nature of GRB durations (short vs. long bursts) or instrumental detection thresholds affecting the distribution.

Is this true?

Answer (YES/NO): NO